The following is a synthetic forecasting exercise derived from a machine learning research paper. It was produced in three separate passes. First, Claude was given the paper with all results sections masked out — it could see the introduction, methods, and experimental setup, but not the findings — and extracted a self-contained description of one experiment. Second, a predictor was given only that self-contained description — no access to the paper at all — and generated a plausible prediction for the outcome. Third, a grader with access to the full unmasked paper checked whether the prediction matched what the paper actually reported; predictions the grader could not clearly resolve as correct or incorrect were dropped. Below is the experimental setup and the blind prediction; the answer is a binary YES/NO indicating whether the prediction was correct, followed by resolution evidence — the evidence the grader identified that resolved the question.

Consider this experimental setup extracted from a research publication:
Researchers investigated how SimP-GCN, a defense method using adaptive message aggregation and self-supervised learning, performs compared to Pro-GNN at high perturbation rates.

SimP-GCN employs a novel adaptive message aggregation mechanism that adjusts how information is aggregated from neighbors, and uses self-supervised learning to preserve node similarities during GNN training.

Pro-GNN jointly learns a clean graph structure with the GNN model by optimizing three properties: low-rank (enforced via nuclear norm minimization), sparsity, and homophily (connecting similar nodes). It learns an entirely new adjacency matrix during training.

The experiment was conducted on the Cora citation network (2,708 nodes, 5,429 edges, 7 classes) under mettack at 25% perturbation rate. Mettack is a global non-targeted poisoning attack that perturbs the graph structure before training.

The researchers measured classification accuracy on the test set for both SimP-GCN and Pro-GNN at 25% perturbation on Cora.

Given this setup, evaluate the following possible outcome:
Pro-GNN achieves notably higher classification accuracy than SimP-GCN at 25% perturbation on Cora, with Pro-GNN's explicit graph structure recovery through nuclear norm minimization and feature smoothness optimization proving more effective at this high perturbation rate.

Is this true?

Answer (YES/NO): NO